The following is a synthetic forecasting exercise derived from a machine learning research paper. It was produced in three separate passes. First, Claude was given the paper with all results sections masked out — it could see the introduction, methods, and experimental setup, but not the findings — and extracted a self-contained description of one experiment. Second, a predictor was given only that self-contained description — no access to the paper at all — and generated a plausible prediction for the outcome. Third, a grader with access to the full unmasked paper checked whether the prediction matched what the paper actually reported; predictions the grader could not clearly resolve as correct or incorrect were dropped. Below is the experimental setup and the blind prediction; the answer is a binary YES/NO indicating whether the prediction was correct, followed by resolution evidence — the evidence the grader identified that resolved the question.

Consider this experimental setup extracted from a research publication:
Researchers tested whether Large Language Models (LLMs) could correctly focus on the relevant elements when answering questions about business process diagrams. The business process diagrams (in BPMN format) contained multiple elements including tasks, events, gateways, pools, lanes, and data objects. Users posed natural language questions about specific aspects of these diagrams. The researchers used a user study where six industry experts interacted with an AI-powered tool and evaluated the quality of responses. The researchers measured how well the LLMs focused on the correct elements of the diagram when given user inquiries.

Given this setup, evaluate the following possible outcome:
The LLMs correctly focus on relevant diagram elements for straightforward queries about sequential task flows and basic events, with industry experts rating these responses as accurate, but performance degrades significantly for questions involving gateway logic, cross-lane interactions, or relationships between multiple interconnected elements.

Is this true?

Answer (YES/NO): NO